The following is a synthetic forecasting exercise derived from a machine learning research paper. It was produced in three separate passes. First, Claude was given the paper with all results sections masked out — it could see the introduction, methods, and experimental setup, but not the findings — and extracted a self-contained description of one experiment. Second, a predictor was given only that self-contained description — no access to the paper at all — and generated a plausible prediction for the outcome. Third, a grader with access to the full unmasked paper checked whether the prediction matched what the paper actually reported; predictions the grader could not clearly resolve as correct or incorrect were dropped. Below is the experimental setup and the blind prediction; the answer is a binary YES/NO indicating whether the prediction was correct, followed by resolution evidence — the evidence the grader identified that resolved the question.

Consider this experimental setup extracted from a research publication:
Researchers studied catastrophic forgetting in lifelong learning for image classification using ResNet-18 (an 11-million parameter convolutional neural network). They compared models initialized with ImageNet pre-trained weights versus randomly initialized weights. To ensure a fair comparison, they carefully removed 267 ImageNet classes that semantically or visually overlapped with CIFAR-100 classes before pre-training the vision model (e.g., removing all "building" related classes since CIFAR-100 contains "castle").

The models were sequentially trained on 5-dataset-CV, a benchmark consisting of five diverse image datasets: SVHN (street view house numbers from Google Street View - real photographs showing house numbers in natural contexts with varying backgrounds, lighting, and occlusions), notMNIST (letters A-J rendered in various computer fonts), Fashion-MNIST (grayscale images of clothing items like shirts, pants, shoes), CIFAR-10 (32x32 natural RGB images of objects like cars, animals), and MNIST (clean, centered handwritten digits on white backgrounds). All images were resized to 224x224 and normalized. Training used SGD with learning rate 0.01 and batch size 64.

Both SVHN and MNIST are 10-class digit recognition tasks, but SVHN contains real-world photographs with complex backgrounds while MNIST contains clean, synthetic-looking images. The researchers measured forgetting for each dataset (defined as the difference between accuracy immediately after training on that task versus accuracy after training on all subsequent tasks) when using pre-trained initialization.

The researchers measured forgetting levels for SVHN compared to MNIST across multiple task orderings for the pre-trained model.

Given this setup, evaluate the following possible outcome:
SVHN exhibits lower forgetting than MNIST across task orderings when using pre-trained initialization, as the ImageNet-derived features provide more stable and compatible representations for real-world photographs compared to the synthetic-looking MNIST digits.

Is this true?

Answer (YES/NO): NO